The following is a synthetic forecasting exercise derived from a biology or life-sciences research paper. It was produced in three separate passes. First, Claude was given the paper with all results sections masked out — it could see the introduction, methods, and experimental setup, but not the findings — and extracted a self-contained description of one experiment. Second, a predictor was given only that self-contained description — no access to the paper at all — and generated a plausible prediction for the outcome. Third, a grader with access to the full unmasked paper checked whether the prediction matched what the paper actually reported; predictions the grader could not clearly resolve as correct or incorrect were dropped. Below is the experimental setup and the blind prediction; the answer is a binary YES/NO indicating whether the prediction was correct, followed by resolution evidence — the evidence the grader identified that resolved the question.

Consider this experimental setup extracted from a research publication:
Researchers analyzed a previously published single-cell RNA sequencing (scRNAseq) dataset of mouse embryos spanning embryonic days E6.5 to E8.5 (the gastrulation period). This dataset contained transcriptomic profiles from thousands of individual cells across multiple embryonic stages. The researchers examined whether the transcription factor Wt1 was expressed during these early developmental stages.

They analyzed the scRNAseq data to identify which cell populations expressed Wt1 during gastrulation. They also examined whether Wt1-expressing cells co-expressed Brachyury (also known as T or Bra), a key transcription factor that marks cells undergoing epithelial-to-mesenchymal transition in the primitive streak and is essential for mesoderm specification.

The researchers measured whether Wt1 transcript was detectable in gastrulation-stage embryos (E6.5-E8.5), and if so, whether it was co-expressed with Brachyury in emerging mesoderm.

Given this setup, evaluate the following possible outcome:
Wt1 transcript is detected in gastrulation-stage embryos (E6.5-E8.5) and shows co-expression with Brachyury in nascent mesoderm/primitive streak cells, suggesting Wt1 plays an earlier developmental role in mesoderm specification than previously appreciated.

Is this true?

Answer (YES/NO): NO